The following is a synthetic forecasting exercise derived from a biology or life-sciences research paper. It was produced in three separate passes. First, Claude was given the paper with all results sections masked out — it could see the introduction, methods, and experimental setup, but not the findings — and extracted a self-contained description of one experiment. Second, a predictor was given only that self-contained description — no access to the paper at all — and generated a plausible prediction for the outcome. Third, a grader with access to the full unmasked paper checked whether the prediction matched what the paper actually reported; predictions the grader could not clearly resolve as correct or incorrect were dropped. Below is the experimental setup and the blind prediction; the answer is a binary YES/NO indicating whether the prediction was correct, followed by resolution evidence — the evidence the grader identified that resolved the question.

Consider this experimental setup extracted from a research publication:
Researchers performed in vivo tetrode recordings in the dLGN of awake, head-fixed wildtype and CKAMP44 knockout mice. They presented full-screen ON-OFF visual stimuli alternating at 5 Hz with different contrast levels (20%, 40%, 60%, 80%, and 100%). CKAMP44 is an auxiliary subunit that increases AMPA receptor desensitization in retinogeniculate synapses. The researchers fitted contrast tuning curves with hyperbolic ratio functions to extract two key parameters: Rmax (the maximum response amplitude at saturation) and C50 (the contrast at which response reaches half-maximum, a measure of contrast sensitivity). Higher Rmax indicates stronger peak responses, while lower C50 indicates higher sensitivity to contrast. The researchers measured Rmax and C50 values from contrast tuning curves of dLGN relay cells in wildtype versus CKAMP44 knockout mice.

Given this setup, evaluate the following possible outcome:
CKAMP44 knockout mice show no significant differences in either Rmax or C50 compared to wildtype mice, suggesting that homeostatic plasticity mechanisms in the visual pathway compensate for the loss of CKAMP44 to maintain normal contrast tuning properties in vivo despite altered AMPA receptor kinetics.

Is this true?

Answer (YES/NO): NO